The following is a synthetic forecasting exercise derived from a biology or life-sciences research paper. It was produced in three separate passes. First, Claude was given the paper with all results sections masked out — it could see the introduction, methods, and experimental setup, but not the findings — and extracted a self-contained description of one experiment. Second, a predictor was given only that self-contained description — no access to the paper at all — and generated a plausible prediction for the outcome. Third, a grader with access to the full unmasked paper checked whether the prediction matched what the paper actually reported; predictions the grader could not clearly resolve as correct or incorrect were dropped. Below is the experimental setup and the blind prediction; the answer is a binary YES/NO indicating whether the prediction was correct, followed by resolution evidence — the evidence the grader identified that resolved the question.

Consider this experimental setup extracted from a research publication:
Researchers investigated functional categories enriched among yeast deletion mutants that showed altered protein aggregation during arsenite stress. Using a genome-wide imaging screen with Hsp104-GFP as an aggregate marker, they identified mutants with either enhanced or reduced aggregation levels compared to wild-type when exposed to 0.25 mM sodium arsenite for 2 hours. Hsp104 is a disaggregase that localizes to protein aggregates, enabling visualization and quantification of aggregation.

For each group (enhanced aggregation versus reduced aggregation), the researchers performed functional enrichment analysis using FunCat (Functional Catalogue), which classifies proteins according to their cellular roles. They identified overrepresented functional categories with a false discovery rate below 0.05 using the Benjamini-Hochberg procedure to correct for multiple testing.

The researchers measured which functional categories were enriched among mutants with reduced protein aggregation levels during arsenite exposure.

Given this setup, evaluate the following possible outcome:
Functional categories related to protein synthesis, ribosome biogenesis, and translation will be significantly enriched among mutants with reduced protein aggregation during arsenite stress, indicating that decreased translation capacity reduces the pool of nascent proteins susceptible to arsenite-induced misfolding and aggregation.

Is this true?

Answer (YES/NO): YES